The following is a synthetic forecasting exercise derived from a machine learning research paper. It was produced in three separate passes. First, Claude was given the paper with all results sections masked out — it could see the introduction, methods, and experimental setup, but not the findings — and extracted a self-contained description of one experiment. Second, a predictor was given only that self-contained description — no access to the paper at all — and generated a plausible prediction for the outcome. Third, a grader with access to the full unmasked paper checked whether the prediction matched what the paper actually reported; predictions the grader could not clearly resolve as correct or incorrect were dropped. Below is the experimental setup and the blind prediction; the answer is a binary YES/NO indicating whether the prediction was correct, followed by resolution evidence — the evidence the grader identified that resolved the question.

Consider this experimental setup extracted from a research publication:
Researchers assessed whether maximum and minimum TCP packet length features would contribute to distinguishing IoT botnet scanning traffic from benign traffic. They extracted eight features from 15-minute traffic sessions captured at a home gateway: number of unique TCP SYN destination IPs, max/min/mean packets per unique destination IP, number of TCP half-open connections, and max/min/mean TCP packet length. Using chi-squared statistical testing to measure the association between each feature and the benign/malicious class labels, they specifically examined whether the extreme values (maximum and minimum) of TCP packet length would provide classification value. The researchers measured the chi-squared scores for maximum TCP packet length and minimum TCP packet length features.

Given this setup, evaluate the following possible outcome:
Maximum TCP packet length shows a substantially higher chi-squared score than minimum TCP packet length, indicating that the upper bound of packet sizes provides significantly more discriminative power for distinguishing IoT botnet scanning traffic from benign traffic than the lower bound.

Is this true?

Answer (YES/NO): NO